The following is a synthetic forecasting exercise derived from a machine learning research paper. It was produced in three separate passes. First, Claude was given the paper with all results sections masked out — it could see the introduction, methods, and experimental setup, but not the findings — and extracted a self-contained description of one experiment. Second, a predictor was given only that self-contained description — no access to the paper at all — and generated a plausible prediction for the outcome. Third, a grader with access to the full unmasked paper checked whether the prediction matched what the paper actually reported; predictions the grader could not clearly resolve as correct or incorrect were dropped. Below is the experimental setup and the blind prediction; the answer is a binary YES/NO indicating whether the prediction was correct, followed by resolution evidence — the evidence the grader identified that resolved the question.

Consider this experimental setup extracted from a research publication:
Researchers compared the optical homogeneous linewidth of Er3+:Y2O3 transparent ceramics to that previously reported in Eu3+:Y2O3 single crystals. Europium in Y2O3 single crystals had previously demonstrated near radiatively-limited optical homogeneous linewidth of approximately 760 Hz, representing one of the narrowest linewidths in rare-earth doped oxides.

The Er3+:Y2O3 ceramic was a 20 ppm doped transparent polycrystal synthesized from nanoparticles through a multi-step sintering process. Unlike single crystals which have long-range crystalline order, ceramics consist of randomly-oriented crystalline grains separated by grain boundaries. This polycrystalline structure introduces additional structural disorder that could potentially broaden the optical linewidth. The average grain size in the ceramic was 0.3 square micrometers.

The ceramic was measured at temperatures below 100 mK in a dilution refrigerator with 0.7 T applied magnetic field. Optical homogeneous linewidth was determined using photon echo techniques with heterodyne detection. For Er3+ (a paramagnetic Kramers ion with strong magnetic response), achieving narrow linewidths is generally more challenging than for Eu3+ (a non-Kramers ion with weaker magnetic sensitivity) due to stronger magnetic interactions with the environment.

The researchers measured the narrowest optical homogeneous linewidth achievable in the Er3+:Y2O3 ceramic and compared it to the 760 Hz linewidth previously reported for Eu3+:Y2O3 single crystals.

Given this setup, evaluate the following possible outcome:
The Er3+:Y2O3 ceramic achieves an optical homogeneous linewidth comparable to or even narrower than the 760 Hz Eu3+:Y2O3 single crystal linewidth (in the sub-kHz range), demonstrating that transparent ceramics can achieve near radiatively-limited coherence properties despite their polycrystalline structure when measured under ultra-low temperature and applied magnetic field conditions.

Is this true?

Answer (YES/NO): NO